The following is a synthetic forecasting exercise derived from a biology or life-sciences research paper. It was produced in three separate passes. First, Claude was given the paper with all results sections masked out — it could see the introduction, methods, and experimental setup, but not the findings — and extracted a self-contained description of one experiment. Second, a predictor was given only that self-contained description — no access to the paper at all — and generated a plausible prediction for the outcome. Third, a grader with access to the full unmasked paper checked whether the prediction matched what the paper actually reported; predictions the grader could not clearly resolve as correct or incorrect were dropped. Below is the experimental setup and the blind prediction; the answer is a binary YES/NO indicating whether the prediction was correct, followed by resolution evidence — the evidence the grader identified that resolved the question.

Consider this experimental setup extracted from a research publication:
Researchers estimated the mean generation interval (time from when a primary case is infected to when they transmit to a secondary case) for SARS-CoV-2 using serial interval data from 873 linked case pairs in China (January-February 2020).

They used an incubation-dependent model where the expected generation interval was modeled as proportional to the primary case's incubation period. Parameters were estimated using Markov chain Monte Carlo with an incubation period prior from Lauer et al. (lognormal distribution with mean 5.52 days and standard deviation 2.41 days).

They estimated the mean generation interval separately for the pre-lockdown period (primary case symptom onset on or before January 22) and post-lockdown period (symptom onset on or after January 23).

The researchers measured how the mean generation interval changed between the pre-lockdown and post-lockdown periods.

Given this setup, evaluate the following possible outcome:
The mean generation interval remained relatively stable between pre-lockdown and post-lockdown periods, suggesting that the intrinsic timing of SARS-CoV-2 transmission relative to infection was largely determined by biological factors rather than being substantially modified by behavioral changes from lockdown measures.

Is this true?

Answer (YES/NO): NO